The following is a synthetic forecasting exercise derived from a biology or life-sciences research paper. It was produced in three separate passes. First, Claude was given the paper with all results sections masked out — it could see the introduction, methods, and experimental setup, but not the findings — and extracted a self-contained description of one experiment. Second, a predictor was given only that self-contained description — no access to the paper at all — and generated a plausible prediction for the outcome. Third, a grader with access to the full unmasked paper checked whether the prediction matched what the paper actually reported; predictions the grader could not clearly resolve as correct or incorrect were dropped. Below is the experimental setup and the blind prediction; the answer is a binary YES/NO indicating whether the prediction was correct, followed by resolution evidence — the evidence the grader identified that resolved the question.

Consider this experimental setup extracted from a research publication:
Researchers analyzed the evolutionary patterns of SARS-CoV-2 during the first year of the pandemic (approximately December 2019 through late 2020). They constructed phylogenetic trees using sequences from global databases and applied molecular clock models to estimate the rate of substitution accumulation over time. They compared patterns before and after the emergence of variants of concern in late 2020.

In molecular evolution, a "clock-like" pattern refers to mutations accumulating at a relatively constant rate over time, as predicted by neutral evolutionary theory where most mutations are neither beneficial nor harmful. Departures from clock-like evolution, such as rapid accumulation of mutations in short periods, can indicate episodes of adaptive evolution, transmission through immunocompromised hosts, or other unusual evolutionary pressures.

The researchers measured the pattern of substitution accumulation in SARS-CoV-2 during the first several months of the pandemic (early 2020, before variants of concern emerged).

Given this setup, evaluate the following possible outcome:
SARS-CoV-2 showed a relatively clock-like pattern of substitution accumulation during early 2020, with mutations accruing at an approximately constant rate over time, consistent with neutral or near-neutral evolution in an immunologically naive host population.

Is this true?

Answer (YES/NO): YES